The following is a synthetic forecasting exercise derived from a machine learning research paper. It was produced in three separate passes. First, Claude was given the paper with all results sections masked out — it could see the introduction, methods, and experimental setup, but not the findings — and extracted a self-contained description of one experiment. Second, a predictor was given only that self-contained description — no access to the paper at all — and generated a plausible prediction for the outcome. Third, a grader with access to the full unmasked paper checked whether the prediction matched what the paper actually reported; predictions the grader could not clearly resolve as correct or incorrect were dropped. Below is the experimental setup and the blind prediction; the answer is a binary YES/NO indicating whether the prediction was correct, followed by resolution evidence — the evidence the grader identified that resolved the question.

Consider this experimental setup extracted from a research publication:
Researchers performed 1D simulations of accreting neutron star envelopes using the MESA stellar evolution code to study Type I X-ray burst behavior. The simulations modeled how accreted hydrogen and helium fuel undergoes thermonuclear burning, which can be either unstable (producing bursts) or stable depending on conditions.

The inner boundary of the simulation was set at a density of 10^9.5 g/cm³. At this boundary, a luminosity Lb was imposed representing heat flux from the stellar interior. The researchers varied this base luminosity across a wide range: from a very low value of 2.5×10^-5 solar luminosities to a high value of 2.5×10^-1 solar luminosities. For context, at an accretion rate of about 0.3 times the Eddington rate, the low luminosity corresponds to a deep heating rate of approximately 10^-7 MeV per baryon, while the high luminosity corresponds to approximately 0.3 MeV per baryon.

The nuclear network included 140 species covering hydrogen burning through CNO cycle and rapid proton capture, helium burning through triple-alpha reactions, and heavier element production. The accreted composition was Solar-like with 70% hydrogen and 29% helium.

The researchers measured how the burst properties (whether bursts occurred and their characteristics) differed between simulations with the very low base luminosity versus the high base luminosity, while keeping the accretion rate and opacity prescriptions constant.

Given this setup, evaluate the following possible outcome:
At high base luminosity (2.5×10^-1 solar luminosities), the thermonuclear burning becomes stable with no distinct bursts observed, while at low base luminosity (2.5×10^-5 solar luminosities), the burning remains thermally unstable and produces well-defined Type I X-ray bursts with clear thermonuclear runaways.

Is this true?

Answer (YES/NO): NO